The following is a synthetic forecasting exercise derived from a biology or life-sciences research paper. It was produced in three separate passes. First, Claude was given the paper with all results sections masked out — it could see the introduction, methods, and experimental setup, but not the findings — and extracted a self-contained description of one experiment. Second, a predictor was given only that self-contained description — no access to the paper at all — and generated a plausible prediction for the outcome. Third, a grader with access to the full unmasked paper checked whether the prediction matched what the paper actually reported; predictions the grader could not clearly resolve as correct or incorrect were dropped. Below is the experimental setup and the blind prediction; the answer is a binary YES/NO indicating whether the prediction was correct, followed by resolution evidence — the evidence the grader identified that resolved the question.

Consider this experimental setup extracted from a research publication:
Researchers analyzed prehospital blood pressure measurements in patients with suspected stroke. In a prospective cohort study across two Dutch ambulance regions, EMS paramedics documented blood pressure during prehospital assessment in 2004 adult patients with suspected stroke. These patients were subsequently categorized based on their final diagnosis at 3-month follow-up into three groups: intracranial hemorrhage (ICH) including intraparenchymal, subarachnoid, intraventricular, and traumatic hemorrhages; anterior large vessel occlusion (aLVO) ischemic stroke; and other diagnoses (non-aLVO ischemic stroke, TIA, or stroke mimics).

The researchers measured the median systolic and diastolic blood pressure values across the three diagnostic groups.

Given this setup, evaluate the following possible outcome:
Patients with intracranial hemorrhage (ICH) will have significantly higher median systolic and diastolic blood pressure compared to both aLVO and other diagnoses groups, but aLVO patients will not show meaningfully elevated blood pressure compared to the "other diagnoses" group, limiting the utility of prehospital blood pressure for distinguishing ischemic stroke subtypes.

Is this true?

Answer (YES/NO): YES